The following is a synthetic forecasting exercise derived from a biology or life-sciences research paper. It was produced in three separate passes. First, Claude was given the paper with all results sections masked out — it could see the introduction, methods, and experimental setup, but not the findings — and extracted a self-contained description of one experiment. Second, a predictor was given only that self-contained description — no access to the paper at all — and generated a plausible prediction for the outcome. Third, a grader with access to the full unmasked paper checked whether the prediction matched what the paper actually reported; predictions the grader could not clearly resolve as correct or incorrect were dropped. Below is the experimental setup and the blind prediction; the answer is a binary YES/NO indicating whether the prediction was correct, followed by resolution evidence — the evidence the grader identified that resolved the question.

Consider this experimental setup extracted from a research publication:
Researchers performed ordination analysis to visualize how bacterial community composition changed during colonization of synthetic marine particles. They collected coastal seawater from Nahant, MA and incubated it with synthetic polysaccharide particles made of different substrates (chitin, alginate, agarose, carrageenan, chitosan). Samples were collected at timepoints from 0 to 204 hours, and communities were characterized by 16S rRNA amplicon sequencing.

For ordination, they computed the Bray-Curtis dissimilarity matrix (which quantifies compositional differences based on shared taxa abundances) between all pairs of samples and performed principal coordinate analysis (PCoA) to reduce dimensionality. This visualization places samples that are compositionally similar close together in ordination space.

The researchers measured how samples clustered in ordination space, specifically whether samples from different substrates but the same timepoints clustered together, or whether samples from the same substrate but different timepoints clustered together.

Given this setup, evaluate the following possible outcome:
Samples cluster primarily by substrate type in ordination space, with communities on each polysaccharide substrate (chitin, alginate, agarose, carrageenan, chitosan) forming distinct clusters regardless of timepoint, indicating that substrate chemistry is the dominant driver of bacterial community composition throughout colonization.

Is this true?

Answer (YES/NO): NO